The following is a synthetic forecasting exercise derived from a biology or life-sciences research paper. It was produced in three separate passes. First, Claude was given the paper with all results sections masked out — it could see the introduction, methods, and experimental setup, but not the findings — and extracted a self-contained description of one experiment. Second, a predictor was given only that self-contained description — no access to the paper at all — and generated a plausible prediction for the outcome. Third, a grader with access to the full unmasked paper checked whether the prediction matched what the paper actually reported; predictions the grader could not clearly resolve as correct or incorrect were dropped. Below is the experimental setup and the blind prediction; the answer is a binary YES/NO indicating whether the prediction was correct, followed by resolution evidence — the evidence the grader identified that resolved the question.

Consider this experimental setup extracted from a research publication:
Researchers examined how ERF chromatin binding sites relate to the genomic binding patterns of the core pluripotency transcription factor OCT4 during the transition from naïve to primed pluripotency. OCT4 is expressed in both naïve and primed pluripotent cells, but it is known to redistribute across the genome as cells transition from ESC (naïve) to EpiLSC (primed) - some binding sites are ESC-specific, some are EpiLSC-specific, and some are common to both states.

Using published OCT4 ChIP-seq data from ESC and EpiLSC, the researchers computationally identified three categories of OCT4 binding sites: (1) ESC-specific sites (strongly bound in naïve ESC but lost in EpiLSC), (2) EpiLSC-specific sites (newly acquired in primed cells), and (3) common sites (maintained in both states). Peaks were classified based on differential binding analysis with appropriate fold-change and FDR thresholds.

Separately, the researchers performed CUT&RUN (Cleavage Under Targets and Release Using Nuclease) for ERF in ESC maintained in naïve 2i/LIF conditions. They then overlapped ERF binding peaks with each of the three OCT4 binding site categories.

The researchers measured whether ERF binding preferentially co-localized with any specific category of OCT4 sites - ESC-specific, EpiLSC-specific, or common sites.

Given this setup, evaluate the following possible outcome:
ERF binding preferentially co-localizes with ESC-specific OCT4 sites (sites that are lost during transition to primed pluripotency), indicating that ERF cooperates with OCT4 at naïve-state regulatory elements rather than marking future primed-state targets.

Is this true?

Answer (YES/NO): NO